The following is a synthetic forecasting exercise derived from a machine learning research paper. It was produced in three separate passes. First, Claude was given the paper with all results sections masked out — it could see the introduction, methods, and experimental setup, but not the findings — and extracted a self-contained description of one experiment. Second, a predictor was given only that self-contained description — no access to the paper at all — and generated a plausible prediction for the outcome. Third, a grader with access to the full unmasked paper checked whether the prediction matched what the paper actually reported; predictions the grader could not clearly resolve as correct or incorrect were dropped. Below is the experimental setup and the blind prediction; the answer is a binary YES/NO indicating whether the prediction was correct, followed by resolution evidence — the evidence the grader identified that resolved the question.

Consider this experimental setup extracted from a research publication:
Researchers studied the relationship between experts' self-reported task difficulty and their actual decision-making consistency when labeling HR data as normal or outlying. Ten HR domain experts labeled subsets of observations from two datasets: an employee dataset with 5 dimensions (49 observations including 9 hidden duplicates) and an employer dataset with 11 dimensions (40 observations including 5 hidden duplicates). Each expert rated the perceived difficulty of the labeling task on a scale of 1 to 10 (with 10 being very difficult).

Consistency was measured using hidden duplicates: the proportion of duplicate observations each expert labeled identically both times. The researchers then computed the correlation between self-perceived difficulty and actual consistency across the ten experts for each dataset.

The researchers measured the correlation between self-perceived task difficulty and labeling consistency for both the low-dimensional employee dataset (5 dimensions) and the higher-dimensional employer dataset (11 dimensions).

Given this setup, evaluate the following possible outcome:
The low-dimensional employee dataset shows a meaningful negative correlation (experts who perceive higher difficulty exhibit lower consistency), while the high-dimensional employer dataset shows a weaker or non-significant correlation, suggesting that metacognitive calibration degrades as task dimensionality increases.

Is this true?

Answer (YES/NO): YES